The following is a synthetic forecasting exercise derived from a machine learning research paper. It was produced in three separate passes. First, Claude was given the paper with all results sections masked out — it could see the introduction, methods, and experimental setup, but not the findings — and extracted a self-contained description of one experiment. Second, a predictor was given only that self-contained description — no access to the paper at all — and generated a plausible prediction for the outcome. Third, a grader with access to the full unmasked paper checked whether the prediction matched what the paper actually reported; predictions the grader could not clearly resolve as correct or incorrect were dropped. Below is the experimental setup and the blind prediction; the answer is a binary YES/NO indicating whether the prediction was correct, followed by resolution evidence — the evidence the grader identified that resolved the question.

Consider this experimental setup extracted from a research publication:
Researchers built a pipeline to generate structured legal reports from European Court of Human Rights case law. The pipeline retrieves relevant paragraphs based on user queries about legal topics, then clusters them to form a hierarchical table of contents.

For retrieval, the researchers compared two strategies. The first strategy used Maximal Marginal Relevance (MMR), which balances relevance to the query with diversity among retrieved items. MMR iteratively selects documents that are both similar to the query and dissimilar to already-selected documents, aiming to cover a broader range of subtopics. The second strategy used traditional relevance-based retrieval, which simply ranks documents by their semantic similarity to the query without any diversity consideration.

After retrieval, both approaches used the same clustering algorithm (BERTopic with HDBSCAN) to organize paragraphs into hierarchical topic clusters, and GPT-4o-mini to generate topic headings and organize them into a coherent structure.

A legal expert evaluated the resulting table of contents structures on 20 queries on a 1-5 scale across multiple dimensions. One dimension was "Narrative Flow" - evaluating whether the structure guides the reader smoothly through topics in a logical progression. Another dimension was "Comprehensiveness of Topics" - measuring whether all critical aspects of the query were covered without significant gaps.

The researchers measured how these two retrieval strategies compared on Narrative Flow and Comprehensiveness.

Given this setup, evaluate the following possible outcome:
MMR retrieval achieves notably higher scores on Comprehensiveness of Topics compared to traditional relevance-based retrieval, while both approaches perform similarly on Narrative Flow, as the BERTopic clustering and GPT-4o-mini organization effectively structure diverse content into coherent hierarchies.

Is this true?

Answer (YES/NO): NO